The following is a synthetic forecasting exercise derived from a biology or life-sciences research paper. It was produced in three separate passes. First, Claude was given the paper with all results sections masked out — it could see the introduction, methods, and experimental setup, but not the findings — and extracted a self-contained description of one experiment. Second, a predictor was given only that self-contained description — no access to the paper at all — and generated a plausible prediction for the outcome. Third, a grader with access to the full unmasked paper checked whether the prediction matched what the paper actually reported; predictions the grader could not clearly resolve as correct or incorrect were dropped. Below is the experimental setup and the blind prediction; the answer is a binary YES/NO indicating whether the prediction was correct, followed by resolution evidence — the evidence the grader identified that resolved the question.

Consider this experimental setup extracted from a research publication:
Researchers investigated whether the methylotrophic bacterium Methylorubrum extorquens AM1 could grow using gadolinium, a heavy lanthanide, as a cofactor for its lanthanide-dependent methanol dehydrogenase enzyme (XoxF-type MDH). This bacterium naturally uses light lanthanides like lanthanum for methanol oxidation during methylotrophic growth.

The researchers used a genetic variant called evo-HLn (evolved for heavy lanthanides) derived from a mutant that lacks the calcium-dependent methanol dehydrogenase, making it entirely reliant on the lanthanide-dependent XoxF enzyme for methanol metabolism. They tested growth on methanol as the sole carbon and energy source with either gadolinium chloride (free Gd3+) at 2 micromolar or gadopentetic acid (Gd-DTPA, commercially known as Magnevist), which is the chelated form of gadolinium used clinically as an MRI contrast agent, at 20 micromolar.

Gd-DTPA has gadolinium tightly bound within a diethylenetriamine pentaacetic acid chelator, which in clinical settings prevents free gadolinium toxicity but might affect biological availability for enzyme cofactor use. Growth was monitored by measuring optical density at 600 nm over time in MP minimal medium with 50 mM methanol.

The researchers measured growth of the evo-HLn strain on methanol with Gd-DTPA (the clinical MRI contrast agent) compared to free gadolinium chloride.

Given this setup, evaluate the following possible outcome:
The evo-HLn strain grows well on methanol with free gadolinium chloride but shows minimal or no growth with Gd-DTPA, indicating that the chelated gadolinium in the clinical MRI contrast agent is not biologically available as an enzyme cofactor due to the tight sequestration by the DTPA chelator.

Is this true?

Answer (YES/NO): NO